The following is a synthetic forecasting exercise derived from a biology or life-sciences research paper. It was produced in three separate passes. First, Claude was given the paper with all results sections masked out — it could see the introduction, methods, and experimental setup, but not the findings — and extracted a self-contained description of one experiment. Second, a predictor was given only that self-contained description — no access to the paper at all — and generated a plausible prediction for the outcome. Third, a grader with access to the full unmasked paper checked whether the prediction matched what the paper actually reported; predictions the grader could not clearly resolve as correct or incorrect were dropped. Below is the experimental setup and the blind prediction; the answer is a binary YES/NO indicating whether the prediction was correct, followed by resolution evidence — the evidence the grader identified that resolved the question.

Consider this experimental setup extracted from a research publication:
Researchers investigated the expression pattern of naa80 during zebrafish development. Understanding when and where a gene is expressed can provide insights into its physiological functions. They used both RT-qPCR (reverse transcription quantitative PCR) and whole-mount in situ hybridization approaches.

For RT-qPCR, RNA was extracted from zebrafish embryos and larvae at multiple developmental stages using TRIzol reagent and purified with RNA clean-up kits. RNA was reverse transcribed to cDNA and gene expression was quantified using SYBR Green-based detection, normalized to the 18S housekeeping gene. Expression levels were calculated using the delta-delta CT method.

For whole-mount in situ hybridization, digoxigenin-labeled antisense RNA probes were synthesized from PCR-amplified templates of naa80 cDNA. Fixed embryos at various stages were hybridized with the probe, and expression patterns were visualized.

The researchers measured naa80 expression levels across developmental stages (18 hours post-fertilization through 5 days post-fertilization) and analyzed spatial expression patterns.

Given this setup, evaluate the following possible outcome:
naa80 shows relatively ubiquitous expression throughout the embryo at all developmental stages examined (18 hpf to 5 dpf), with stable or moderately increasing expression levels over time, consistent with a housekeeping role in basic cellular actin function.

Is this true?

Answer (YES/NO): NO